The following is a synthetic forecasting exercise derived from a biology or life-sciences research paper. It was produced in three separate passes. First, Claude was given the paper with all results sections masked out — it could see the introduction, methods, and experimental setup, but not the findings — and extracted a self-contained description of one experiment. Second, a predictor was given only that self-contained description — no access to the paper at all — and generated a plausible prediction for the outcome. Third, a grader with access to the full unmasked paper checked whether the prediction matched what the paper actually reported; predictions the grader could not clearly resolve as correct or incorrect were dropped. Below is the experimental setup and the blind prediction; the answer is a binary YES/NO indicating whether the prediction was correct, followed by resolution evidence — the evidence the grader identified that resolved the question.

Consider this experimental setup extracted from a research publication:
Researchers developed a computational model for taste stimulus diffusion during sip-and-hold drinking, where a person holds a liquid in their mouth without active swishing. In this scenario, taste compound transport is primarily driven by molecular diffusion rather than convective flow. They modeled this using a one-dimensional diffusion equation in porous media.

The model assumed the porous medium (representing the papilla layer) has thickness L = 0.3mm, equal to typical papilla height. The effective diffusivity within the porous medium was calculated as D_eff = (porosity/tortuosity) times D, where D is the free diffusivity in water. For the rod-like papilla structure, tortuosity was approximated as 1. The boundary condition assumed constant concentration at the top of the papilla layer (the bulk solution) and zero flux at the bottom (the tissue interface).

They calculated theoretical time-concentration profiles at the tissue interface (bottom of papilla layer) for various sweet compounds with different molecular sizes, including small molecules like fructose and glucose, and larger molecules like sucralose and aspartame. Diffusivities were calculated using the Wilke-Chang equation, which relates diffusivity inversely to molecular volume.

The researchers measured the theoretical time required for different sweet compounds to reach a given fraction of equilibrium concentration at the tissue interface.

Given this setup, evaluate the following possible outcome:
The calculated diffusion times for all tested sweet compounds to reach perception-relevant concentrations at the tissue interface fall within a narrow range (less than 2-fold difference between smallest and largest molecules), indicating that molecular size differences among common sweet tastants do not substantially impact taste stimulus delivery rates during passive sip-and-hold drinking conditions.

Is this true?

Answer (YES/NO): NO